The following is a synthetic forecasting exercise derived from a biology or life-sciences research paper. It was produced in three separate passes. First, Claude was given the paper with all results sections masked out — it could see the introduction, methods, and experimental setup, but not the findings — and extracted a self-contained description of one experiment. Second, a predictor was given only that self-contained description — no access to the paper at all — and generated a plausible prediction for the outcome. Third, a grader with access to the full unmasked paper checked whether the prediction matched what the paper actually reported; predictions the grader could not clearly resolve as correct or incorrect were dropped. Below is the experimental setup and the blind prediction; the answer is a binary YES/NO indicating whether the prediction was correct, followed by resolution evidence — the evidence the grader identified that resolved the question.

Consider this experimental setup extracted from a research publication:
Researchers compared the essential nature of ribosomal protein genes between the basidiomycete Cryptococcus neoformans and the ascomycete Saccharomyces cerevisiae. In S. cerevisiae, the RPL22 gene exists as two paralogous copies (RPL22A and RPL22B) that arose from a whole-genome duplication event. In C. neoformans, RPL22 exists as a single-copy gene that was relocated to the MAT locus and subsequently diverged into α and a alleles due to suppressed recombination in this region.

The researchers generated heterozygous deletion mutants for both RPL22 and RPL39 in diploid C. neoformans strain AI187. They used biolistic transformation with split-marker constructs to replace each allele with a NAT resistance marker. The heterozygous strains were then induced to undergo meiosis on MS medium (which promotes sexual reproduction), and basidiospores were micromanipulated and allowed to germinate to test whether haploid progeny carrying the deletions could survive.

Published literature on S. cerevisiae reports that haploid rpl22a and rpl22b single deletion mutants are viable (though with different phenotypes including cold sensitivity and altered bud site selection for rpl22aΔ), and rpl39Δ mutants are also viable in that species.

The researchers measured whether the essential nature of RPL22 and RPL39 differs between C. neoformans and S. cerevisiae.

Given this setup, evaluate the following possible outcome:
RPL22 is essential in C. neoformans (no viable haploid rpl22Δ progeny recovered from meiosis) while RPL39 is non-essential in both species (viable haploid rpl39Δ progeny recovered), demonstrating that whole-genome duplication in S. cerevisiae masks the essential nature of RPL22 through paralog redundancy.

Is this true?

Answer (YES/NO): NO